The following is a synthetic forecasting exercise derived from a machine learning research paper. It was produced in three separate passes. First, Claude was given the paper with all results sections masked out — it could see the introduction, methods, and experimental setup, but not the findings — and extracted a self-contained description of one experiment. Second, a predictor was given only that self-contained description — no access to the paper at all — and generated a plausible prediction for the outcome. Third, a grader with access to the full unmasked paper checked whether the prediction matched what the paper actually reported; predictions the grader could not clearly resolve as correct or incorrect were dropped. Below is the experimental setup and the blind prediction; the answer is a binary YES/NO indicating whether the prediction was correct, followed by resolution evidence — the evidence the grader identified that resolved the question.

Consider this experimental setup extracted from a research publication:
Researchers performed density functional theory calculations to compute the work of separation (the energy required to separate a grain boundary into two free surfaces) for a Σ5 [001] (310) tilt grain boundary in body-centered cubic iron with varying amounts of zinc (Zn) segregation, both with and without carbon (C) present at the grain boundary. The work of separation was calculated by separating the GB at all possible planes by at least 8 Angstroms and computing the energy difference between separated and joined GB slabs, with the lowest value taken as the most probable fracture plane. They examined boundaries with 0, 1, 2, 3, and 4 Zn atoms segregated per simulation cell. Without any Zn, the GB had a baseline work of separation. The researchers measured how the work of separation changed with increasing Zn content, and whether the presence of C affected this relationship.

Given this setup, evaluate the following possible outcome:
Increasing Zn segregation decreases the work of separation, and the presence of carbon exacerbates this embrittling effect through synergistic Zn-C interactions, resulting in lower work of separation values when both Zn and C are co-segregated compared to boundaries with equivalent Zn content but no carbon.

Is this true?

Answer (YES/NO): NO